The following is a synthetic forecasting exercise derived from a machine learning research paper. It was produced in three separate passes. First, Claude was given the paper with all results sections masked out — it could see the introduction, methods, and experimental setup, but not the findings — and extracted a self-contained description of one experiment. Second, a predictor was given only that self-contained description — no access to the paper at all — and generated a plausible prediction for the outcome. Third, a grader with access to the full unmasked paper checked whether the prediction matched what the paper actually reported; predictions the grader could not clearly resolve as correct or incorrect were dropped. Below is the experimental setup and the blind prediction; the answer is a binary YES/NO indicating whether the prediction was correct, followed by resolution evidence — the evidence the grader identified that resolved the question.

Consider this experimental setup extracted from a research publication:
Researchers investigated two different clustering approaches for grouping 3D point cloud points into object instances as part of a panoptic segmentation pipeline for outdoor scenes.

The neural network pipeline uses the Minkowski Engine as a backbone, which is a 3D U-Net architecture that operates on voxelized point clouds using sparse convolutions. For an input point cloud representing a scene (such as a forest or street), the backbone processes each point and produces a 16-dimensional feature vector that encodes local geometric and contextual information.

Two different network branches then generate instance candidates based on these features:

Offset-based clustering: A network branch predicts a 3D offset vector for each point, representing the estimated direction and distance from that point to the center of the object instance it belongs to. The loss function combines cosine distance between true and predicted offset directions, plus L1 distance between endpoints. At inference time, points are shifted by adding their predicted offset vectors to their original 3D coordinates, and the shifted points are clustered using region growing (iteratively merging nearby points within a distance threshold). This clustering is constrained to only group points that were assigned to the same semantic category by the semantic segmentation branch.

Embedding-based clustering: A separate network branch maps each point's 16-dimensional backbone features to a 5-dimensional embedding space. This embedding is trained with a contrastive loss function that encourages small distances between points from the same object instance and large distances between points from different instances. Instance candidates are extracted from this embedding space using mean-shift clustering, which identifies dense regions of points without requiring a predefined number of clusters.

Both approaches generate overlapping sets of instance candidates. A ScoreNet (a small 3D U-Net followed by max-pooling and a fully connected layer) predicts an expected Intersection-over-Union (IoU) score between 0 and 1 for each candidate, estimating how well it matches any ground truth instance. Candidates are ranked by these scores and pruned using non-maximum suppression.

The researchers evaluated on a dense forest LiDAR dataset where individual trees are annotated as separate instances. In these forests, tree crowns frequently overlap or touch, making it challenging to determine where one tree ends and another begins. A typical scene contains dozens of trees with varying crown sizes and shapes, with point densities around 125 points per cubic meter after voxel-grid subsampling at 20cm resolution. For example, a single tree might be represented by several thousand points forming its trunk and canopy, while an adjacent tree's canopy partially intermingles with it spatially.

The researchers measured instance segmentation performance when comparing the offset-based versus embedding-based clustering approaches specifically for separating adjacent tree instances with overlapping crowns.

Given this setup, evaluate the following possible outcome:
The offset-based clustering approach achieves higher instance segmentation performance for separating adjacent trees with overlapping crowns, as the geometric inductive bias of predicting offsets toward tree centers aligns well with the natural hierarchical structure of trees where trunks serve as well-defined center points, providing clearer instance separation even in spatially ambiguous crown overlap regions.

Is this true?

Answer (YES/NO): NO